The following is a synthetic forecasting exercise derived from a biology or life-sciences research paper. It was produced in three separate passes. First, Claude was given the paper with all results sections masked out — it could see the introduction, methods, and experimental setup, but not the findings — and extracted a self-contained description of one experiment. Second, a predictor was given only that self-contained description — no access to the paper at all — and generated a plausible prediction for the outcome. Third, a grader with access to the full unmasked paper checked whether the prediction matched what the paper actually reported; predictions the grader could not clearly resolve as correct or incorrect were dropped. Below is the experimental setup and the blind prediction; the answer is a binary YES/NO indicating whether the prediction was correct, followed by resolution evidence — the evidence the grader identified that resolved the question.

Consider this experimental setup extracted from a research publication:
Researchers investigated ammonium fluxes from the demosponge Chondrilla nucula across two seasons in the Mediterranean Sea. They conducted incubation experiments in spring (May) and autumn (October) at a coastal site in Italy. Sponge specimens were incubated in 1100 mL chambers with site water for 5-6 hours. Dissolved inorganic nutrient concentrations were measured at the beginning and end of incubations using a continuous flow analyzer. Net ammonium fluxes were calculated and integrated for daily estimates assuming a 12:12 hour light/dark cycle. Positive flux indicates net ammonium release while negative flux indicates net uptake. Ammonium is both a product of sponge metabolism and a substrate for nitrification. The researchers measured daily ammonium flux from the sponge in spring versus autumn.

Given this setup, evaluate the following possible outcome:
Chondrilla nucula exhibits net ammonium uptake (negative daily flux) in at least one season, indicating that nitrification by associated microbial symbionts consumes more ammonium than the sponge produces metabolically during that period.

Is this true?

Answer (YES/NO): YES